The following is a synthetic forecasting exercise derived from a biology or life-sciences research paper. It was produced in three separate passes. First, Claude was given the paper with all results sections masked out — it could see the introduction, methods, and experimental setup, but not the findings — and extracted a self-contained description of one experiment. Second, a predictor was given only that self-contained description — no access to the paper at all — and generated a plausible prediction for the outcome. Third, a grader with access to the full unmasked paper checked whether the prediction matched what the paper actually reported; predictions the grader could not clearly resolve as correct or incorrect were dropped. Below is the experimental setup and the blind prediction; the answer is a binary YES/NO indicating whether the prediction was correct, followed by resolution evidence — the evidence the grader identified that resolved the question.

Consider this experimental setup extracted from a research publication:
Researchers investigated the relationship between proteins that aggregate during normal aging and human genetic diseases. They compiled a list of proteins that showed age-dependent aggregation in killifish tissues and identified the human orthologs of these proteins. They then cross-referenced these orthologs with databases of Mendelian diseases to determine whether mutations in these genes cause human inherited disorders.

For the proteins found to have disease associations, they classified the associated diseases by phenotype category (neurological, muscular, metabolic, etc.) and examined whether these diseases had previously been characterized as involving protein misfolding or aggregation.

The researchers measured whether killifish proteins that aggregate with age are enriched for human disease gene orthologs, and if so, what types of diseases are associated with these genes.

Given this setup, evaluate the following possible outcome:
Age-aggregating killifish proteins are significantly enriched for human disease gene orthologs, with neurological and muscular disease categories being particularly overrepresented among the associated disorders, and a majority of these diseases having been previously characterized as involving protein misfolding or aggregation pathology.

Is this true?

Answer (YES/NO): NO